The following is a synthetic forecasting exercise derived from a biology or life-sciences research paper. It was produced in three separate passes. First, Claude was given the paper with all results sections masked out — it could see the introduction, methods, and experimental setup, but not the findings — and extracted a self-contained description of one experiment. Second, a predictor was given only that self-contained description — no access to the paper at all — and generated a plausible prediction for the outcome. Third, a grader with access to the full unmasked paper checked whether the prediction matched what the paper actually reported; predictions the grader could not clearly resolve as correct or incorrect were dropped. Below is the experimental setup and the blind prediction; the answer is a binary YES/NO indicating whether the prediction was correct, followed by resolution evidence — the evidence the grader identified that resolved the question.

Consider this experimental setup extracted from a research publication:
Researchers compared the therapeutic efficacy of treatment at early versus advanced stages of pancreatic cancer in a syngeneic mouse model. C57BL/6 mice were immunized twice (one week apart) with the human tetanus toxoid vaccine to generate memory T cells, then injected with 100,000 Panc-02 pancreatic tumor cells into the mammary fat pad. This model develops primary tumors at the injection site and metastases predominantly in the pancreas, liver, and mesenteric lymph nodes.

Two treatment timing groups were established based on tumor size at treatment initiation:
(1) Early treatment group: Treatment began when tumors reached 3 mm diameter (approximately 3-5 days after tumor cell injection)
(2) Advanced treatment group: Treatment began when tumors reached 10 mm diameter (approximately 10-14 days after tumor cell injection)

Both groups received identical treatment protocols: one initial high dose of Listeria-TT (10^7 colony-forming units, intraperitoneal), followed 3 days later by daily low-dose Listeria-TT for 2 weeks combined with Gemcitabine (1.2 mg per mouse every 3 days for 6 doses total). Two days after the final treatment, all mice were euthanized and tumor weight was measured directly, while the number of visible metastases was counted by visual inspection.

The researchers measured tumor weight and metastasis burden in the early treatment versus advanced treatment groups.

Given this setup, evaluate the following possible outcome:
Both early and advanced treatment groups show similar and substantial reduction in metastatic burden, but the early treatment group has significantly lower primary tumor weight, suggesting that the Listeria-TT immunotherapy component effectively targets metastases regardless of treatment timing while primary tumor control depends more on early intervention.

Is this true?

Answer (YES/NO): NO